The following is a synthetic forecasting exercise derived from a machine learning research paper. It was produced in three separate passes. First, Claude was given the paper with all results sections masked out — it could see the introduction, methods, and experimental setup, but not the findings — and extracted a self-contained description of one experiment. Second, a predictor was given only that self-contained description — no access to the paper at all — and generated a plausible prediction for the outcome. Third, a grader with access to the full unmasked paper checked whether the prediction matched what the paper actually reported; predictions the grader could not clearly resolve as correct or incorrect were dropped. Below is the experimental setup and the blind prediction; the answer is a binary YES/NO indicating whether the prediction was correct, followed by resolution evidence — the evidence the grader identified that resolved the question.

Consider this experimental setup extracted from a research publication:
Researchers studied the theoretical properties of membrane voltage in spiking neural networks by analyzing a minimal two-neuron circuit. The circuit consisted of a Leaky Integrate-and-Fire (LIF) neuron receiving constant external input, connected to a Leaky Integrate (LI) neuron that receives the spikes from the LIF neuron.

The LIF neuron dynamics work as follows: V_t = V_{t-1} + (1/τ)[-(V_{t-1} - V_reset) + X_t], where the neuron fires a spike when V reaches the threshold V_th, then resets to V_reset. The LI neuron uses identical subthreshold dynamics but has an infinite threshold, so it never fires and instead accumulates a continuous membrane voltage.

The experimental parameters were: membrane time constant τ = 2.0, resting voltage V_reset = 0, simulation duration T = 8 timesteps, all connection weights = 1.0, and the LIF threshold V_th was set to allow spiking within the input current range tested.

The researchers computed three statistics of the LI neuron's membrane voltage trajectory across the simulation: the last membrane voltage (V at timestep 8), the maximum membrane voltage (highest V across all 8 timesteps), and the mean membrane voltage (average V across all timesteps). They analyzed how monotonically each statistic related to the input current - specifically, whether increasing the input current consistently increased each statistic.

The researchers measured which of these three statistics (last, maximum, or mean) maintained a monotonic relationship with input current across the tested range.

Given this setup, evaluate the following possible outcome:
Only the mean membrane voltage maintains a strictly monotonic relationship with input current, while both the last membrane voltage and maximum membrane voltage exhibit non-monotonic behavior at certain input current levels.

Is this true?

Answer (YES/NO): NO